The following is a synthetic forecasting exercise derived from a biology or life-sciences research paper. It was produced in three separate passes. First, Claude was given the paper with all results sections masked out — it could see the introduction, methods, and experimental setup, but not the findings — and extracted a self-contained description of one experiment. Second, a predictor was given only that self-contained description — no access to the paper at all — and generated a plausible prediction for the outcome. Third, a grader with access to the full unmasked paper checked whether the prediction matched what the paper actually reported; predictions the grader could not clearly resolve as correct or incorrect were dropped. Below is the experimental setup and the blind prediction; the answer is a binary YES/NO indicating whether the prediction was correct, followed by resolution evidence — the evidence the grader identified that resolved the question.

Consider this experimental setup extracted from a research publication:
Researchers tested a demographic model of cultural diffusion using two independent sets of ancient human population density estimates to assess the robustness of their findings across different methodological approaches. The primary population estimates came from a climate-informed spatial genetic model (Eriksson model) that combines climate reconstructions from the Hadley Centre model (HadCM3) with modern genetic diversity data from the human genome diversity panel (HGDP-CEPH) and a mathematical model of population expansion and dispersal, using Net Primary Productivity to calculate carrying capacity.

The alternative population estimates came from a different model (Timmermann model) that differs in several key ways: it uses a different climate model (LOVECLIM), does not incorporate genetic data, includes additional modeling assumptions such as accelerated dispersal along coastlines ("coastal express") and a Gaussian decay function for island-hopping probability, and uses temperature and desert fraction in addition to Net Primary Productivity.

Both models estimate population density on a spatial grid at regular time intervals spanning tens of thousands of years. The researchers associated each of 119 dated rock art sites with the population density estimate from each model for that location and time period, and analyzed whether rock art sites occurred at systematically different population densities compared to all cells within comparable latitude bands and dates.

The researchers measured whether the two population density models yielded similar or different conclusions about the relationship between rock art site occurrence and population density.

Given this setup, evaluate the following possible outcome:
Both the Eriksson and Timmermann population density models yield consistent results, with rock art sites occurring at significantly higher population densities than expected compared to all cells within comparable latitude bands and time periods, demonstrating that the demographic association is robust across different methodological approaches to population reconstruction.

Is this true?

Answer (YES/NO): YES